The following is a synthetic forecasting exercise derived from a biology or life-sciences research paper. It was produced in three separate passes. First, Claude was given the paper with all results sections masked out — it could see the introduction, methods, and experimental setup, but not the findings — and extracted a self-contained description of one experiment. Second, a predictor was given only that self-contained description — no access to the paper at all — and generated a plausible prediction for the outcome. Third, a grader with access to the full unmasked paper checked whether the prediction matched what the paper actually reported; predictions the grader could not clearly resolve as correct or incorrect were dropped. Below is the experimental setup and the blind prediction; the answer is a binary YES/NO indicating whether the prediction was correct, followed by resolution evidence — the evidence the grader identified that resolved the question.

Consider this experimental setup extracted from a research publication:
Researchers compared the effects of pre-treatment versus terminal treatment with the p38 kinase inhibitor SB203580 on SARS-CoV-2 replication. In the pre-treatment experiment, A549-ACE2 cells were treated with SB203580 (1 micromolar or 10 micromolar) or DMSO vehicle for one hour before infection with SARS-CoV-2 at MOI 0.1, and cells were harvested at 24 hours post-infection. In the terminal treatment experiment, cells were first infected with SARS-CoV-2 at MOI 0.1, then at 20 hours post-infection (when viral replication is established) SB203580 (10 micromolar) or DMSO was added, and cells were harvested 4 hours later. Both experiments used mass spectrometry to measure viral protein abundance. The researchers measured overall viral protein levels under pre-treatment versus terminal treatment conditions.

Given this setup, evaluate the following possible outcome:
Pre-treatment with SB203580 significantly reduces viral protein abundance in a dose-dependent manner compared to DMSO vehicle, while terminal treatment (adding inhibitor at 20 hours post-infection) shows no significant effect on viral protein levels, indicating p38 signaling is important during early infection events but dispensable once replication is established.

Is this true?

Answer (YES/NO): NO